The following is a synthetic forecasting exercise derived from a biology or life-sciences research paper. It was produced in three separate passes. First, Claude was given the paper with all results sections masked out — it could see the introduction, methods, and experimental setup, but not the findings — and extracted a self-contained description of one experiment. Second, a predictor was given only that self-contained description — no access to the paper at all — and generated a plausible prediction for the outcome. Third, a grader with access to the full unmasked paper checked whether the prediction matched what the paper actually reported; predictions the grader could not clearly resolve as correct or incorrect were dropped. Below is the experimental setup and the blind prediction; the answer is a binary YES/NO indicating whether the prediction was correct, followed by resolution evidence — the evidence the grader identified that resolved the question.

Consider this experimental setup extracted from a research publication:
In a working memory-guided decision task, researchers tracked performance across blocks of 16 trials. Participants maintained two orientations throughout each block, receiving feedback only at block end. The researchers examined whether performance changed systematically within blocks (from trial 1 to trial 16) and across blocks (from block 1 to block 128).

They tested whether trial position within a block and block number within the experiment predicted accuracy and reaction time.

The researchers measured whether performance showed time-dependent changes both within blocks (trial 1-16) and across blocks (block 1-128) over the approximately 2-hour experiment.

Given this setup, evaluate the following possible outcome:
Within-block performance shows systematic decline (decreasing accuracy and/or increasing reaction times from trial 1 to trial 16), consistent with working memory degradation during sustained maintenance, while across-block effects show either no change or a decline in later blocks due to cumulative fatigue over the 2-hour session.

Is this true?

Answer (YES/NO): NO